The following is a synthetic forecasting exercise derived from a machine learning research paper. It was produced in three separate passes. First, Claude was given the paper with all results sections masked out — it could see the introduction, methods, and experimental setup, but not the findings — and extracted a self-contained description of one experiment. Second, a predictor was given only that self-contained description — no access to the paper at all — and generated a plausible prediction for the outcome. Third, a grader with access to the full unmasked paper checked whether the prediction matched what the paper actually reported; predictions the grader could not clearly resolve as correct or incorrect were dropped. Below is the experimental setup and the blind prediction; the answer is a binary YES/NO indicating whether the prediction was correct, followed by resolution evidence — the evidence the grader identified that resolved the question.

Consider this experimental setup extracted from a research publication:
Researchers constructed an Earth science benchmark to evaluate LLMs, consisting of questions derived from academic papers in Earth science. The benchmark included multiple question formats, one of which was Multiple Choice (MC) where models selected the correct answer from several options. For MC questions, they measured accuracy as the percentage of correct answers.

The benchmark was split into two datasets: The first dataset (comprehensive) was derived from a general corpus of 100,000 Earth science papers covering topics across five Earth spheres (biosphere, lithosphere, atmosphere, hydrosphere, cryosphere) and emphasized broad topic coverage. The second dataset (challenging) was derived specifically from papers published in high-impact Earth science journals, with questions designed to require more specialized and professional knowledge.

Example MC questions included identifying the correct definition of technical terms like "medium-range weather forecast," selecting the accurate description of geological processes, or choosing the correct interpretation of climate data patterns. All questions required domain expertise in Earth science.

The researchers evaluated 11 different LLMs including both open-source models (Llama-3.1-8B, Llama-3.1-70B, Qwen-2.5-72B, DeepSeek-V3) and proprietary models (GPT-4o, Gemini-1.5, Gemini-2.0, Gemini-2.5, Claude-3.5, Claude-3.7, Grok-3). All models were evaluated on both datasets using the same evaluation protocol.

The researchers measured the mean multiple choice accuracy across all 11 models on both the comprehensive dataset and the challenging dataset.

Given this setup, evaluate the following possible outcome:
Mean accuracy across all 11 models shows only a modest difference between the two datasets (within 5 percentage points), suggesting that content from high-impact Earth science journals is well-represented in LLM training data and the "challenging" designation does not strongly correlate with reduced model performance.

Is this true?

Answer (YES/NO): NO